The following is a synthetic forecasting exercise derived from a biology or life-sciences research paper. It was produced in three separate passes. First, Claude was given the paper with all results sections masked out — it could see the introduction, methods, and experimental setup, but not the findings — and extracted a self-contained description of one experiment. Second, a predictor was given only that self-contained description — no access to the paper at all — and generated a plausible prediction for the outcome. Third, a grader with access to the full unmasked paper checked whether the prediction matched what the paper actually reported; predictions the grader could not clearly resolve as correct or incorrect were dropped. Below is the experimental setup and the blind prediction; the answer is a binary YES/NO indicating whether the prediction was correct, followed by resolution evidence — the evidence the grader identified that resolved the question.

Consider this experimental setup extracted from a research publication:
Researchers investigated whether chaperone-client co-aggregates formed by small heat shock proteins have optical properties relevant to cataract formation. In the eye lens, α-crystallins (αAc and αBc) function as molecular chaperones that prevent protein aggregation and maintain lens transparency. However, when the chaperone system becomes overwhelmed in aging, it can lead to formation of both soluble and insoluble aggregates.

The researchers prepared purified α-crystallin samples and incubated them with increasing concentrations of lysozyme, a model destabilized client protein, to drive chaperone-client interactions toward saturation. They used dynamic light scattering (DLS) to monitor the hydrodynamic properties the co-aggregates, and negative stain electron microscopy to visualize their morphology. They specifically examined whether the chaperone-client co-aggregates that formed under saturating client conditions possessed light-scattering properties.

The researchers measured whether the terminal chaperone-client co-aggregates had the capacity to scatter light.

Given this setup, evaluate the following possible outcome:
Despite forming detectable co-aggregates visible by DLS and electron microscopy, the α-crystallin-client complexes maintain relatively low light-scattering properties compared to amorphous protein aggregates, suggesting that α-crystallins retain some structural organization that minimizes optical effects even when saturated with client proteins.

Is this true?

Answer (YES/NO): NO